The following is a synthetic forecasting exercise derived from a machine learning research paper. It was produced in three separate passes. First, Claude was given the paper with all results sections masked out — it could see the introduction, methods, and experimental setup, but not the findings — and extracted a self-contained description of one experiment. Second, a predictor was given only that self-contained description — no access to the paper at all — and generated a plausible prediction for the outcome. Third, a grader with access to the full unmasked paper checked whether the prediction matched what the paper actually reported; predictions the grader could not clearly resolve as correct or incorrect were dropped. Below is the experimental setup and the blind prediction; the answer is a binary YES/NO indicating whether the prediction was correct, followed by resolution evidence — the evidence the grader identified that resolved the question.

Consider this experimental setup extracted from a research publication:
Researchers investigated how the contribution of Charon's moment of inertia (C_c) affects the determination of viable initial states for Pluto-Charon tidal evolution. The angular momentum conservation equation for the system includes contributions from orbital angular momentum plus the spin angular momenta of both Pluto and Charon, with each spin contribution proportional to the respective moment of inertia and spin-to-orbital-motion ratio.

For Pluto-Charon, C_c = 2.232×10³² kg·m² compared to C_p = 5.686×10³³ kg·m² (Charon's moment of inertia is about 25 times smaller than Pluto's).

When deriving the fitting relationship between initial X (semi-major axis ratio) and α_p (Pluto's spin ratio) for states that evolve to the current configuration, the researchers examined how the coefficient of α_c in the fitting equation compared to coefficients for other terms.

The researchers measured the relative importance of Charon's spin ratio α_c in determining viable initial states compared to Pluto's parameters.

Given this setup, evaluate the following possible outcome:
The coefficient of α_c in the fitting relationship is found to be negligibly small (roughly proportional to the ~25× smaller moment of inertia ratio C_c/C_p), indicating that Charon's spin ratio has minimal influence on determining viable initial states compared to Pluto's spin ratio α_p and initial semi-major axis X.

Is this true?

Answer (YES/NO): YES